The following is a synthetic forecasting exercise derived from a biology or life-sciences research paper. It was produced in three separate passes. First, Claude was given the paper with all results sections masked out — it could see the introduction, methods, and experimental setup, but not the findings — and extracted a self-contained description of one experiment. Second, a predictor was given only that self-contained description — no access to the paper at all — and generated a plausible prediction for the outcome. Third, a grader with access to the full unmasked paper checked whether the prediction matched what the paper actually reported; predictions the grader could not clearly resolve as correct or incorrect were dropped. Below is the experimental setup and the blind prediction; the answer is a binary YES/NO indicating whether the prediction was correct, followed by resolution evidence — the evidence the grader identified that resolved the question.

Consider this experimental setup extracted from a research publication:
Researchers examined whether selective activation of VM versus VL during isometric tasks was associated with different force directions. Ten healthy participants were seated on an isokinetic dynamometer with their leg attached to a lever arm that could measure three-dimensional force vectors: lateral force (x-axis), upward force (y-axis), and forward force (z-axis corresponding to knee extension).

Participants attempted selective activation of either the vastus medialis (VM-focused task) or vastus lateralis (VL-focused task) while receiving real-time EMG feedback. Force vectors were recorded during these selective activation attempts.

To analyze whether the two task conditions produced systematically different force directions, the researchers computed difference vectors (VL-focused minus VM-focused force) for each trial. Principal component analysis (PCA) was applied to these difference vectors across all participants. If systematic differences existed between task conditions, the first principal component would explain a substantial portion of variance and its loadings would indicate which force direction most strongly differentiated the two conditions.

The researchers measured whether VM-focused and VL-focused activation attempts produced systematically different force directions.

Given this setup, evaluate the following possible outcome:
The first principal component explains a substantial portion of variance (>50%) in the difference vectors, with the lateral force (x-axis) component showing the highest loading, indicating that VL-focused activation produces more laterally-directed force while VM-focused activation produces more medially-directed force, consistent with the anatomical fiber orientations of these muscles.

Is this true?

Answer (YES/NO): NO